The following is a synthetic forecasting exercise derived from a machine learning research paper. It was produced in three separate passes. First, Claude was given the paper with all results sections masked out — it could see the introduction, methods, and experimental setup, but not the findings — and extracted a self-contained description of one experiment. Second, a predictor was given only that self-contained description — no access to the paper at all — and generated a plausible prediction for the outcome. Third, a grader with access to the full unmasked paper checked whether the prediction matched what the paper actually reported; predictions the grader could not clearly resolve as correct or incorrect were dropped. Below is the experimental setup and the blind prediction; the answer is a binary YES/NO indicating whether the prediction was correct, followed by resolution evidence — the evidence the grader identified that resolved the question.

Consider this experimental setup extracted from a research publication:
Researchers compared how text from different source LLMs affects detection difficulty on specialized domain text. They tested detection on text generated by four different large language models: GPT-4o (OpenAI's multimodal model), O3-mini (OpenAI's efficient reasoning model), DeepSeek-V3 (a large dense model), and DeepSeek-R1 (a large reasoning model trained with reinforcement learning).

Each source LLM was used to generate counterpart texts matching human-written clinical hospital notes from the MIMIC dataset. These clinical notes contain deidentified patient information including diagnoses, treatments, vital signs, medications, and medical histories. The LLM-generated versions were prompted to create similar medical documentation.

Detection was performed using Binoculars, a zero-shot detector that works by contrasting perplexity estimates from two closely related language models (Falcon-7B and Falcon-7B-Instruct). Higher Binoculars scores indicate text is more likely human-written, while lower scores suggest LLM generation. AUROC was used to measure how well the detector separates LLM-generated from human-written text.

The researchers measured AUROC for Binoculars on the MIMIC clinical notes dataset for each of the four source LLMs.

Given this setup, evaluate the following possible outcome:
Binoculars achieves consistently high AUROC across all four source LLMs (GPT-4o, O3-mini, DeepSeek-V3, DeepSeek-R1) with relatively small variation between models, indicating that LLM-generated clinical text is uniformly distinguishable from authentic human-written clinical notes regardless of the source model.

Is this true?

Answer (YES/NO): NO